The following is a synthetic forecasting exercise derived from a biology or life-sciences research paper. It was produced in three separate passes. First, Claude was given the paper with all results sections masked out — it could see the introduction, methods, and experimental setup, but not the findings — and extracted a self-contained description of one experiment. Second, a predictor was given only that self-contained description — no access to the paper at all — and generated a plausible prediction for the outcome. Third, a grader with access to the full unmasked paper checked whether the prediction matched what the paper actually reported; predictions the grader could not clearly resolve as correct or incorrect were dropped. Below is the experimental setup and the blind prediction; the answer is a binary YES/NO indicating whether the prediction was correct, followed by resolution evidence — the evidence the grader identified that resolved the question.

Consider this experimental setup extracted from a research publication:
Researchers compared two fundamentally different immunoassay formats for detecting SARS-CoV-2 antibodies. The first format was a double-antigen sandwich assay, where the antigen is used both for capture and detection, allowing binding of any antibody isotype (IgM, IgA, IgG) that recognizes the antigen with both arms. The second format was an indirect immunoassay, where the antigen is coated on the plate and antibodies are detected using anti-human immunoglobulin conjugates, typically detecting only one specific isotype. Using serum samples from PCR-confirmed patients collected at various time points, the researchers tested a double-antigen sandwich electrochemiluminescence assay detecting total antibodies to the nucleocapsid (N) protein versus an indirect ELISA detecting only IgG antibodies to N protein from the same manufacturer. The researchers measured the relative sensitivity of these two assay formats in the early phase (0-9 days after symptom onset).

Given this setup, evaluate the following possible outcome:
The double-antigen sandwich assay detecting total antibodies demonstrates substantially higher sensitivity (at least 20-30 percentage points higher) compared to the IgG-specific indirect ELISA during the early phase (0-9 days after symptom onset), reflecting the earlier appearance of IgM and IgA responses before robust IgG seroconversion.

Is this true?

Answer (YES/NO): NO